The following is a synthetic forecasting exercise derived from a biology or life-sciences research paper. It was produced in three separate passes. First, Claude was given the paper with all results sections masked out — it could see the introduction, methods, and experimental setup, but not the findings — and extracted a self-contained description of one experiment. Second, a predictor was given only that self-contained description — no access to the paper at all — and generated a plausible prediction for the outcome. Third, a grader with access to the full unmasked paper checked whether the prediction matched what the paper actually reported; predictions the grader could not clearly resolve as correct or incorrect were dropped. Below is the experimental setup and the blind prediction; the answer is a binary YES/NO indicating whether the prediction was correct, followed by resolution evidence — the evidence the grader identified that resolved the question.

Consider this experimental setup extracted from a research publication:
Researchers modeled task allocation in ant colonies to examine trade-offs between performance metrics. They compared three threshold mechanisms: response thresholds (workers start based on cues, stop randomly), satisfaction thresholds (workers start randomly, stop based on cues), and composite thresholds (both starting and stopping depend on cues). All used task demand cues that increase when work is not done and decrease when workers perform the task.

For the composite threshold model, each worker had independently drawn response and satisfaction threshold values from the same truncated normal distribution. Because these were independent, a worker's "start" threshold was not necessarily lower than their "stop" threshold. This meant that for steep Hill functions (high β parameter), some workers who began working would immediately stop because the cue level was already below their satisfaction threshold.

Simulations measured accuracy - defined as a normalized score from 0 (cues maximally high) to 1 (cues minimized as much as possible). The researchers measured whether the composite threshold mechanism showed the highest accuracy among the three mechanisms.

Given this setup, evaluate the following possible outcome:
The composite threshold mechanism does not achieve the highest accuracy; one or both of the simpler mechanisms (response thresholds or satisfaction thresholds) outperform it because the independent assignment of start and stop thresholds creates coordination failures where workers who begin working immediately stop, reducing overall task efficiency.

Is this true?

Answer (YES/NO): NO